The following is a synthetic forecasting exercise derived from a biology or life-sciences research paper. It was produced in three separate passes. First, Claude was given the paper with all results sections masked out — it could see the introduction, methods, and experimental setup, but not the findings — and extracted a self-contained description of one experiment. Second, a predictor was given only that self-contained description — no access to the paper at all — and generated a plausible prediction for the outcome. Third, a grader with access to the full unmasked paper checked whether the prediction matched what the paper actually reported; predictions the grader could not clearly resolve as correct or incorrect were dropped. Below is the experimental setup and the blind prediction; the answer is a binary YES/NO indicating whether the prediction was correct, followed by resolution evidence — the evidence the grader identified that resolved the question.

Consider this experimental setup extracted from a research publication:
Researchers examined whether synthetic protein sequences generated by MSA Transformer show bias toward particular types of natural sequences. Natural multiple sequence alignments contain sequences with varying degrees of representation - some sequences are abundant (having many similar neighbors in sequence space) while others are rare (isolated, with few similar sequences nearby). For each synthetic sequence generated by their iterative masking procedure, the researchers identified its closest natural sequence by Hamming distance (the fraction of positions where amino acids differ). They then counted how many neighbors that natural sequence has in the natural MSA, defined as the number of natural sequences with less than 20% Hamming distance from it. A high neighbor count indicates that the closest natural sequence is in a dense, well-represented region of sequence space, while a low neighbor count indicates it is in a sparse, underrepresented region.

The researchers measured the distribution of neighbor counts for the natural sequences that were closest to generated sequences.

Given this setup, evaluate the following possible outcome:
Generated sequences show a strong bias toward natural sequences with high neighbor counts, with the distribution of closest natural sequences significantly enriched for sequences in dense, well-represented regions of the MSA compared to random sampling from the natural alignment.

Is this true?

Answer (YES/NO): NO